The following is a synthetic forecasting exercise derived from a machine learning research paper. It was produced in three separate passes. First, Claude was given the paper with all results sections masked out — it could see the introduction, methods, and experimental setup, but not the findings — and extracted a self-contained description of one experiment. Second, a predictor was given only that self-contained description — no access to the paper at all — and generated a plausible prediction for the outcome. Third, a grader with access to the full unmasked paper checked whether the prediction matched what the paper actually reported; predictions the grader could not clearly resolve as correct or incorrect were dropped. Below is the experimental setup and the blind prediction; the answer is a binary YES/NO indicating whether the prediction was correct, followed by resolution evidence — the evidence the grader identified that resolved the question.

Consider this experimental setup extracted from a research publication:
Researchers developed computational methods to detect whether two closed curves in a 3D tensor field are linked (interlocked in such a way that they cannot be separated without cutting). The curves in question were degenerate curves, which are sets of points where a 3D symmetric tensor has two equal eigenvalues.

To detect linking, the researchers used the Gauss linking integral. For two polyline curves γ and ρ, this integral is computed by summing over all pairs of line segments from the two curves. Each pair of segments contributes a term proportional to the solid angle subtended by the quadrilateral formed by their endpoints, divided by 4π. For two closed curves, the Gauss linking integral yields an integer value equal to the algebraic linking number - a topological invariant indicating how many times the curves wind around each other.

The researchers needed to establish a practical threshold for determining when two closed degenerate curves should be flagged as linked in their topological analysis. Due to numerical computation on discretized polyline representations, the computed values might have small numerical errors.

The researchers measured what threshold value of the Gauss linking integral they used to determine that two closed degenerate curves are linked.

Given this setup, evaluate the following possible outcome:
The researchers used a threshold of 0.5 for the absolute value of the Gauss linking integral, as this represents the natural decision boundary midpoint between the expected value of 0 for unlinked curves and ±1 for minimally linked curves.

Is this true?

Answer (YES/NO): NO